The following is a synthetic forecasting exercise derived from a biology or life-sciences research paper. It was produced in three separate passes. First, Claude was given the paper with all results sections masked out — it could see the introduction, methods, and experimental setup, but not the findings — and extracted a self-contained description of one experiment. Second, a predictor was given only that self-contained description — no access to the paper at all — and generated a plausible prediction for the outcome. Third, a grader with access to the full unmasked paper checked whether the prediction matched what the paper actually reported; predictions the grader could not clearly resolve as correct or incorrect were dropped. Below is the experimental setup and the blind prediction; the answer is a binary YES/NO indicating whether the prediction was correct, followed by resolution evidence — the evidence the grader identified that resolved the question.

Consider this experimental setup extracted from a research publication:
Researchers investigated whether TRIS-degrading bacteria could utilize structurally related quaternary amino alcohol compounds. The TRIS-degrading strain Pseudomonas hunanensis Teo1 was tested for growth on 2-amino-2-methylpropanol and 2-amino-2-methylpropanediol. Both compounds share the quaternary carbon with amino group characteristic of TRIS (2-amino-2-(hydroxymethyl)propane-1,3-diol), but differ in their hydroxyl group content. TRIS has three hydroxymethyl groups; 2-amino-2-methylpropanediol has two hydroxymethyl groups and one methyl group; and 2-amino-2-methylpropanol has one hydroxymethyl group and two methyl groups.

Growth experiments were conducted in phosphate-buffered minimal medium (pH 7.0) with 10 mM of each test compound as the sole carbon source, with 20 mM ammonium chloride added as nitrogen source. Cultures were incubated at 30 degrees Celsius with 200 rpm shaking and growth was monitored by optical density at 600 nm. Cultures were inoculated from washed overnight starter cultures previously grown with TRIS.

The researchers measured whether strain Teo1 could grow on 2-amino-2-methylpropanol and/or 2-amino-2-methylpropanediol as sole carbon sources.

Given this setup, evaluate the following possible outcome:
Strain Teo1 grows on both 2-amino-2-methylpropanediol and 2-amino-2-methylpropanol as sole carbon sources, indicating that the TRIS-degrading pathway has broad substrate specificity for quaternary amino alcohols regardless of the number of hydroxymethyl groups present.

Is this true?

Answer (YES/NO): NO